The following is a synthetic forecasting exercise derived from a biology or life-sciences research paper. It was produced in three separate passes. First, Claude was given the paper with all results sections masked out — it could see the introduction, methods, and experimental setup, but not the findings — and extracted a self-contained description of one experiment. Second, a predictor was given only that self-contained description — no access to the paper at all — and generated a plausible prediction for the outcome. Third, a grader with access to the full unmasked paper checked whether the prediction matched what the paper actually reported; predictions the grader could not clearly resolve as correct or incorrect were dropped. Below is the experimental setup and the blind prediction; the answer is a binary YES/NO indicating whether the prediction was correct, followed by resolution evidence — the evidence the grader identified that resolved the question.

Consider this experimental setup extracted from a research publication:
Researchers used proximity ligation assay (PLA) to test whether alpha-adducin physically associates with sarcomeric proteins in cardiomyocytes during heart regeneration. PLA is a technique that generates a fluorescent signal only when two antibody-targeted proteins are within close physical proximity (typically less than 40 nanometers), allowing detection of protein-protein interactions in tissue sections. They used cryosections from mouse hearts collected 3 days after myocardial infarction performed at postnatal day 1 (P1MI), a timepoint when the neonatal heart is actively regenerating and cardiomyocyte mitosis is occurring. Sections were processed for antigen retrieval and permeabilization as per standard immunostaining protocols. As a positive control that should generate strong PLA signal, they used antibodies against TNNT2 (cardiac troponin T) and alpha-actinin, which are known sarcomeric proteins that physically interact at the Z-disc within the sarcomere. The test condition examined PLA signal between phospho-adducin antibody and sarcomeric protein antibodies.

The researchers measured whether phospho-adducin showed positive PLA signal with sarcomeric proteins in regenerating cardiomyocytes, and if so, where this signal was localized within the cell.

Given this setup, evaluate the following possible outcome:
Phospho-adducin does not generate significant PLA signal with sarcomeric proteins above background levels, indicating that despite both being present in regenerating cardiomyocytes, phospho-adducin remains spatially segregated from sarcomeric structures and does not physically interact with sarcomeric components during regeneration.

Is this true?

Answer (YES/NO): NO